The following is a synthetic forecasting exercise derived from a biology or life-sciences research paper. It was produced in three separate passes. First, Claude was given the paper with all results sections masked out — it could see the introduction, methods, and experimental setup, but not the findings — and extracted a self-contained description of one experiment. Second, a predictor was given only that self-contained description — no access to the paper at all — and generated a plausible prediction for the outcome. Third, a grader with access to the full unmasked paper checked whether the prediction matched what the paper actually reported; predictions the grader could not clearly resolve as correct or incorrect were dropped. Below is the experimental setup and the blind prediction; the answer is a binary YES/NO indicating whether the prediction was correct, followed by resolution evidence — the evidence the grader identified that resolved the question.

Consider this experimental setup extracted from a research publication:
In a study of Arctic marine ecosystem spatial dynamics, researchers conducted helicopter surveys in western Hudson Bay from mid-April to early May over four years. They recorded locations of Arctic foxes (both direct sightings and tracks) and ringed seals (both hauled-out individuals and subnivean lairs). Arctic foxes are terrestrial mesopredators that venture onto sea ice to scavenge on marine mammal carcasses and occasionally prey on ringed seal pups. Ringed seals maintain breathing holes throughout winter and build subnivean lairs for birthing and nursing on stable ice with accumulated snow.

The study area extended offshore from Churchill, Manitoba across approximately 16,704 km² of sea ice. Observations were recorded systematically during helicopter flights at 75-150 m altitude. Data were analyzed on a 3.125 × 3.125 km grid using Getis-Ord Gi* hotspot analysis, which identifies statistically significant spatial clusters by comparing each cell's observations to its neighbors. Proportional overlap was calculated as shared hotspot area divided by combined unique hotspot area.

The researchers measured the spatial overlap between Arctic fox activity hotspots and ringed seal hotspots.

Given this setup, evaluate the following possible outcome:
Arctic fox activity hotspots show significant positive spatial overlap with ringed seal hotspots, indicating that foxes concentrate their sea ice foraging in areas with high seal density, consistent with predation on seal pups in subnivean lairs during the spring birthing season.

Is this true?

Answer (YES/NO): NO